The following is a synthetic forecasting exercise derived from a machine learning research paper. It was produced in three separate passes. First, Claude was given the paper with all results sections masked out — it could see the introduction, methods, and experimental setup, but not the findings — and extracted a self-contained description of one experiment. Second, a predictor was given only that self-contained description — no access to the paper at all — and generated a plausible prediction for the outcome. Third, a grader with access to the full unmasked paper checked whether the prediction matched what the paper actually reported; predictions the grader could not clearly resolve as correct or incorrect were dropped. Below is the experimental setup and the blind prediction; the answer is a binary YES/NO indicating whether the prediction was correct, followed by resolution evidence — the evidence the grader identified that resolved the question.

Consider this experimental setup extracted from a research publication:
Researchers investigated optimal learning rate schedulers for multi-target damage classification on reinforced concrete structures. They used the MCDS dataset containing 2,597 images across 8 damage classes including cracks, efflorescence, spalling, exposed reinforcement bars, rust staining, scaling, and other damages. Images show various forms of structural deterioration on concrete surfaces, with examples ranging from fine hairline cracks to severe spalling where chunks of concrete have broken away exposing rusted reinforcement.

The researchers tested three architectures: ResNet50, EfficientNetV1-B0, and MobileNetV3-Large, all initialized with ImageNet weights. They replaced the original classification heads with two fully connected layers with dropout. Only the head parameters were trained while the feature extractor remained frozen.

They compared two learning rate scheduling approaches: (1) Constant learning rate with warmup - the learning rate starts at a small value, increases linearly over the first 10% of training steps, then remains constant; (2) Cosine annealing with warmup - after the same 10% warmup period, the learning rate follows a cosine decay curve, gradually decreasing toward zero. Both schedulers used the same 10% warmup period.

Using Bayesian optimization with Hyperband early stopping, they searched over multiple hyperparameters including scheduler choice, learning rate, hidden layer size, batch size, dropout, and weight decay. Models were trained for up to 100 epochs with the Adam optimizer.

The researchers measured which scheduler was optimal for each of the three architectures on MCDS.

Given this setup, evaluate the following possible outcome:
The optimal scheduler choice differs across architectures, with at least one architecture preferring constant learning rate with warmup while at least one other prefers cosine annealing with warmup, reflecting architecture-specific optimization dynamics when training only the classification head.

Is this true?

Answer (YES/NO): YES